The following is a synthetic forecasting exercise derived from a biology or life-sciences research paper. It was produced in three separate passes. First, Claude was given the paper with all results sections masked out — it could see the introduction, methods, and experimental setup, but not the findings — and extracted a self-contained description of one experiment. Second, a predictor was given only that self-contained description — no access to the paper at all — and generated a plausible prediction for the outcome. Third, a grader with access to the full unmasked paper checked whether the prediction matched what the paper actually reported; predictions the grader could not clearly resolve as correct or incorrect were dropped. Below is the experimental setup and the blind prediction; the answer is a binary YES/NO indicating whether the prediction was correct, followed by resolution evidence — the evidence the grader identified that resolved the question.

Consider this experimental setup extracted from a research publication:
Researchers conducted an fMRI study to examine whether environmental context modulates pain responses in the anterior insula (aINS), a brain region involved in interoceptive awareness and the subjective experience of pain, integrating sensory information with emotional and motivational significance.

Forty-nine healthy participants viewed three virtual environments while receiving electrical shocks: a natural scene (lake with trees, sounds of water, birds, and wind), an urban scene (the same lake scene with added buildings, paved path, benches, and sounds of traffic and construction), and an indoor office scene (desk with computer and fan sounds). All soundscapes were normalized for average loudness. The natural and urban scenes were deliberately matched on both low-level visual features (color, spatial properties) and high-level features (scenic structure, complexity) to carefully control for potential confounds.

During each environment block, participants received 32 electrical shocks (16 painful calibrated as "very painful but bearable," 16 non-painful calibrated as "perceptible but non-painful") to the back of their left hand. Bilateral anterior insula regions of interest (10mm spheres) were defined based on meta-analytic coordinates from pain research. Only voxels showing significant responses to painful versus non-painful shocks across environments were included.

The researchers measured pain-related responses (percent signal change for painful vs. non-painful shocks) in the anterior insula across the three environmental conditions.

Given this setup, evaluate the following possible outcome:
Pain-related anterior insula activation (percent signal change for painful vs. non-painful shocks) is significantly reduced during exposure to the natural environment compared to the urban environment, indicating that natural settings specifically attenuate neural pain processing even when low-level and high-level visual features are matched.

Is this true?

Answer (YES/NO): NO